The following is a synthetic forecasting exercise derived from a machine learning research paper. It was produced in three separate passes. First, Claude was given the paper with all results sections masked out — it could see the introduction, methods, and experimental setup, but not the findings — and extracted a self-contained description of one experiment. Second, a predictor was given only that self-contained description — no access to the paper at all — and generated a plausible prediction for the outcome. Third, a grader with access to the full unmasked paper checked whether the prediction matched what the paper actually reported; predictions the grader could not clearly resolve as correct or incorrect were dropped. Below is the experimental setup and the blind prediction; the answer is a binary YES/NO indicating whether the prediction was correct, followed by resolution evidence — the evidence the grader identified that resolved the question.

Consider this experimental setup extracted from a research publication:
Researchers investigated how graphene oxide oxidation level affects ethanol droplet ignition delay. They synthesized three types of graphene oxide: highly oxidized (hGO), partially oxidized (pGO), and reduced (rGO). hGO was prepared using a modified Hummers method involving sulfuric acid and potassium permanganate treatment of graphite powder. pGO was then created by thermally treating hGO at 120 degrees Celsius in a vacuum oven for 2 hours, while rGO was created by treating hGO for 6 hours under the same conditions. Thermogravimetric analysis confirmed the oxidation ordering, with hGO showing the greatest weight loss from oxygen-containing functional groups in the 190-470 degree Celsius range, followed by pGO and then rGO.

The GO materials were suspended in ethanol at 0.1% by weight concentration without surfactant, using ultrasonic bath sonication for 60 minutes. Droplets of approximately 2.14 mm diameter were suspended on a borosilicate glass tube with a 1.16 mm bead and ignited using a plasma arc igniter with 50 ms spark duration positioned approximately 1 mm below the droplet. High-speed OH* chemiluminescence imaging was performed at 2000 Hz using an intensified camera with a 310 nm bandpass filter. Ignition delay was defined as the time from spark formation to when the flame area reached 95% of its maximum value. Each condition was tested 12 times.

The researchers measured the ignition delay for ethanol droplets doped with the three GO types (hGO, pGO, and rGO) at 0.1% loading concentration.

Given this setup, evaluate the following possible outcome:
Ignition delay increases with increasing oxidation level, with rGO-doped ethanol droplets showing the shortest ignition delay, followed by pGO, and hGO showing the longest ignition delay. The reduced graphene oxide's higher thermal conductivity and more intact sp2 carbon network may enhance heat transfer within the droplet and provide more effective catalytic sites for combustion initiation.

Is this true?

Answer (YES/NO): NO